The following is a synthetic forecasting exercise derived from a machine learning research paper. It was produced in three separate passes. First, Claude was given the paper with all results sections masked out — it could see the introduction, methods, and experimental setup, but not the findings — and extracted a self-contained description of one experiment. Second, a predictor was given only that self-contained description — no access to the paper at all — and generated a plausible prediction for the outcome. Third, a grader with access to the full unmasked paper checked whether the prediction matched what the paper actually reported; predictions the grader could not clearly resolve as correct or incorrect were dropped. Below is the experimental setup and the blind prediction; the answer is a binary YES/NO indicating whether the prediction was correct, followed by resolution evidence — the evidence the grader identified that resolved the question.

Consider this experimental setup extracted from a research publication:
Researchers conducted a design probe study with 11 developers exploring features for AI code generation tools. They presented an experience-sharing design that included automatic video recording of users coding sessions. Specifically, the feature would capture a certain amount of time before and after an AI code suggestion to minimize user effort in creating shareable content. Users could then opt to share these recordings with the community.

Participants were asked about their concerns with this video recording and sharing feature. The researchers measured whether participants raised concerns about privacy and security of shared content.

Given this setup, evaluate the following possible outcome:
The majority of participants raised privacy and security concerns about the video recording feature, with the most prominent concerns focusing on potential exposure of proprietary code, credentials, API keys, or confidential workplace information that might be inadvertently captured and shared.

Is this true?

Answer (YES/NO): NO